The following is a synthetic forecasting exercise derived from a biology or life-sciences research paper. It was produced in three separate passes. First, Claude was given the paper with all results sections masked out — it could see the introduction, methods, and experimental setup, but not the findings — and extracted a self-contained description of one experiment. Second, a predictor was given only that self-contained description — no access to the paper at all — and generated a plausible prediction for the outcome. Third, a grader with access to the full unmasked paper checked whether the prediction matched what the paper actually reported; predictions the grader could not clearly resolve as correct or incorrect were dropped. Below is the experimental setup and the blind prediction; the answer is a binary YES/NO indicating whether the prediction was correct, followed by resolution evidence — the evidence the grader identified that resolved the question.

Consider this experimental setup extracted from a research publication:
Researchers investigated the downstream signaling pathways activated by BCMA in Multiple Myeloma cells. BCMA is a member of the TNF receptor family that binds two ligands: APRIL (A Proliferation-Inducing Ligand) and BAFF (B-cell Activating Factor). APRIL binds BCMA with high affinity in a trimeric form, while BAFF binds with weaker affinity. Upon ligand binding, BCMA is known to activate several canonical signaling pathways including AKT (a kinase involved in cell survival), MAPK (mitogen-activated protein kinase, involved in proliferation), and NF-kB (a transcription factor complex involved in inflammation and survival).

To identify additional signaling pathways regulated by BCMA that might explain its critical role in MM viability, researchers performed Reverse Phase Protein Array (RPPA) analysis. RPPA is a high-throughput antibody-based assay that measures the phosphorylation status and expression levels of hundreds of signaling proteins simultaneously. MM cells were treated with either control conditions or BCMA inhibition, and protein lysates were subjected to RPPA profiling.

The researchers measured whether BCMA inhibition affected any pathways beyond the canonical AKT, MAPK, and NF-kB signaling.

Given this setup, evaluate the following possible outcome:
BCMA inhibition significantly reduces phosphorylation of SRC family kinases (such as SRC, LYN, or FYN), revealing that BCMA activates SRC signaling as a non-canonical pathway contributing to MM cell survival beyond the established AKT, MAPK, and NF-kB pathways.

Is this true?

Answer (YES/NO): NO